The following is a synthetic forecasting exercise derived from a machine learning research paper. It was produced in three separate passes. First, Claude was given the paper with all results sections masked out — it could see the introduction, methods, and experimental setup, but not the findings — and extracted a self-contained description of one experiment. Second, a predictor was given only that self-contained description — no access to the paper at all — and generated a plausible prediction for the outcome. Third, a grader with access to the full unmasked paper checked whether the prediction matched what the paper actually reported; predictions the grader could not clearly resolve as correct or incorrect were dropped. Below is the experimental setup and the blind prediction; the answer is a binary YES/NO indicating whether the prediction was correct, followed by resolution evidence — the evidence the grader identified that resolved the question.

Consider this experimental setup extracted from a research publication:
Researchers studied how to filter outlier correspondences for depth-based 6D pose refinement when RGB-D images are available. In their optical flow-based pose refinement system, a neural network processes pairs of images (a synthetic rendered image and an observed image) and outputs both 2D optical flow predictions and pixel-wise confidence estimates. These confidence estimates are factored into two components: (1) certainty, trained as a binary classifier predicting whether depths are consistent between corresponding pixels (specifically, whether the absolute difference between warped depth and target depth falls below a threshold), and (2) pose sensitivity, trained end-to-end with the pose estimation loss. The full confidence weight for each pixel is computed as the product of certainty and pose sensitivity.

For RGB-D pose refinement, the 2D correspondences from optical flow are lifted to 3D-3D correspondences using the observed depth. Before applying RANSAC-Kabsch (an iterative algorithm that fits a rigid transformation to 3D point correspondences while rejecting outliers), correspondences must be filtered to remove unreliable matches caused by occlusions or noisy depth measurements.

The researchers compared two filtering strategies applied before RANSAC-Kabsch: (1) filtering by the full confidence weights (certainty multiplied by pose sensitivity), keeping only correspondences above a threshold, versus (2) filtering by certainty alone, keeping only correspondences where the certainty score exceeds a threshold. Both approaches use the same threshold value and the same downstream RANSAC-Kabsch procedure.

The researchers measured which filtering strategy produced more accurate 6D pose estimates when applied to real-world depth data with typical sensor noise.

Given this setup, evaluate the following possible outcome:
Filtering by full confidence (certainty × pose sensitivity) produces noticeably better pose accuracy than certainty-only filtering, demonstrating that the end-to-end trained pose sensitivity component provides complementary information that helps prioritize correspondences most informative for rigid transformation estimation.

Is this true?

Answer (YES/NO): NO